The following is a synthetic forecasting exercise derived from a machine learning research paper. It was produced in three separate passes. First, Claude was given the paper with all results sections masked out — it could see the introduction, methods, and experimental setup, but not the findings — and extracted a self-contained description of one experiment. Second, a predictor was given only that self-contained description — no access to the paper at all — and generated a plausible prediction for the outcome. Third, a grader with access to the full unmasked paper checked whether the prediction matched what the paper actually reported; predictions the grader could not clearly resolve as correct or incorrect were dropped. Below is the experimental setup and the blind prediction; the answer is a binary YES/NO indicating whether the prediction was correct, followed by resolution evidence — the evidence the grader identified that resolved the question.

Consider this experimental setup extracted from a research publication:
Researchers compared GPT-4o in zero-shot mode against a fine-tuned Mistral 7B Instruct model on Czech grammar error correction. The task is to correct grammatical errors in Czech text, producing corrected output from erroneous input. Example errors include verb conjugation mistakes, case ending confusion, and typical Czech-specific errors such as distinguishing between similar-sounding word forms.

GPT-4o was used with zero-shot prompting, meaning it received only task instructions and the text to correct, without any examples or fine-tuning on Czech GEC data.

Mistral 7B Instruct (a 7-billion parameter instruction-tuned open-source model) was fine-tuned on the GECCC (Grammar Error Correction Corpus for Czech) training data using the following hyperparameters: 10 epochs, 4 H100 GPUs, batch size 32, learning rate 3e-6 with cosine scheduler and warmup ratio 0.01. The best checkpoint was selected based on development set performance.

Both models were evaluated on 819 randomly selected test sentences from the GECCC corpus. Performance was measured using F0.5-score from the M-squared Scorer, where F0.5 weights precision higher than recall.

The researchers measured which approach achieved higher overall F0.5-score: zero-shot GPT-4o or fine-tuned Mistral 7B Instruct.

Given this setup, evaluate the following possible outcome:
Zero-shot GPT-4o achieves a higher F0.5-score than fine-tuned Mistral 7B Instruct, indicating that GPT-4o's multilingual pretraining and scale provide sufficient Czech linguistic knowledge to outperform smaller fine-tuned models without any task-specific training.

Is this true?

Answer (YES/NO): YES